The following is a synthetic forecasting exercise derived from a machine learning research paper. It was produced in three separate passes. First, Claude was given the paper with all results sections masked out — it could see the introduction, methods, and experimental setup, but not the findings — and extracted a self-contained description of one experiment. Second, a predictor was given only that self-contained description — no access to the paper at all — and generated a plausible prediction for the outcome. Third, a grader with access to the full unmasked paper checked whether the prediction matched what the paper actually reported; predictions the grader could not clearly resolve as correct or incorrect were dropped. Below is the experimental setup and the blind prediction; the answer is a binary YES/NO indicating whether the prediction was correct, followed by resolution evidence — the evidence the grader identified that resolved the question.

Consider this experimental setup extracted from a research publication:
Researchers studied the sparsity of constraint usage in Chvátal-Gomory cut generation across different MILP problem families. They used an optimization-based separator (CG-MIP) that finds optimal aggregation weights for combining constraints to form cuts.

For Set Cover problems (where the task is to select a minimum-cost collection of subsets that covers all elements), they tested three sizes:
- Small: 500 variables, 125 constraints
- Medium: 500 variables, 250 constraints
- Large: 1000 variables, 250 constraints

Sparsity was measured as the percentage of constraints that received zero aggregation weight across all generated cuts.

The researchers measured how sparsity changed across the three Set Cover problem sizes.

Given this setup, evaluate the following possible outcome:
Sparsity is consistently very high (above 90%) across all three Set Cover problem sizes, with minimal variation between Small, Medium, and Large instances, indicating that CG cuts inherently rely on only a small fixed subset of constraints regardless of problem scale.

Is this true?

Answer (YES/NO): NO